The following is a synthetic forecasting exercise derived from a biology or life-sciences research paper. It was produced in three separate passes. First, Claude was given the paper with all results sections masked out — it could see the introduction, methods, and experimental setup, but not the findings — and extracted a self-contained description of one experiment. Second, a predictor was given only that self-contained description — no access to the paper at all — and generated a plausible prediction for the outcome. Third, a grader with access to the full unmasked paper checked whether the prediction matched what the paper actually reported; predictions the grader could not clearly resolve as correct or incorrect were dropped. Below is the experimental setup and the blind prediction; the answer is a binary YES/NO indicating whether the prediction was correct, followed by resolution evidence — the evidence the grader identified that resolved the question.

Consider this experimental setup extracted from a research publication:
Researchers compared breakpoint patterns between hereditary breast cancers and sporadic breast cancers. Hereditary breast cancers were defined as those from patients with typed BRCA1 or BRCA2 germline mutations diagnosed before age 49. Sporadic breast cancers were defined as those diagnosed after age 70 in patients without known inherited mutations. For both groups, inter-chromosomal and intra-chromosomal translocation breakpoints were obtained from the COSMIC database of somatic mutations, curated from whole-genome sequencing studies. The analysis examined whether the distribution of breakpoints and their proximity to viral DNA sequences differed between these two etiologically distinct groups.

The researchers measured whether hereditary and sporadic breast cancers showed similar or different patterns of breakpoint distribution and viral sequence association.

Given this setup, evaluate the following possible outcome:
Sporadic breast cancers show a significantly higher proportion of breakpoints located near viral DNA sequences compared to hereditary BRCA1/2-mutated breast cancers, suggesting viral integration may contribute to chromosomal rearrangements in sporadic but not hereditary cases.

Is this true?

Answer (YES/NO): NO